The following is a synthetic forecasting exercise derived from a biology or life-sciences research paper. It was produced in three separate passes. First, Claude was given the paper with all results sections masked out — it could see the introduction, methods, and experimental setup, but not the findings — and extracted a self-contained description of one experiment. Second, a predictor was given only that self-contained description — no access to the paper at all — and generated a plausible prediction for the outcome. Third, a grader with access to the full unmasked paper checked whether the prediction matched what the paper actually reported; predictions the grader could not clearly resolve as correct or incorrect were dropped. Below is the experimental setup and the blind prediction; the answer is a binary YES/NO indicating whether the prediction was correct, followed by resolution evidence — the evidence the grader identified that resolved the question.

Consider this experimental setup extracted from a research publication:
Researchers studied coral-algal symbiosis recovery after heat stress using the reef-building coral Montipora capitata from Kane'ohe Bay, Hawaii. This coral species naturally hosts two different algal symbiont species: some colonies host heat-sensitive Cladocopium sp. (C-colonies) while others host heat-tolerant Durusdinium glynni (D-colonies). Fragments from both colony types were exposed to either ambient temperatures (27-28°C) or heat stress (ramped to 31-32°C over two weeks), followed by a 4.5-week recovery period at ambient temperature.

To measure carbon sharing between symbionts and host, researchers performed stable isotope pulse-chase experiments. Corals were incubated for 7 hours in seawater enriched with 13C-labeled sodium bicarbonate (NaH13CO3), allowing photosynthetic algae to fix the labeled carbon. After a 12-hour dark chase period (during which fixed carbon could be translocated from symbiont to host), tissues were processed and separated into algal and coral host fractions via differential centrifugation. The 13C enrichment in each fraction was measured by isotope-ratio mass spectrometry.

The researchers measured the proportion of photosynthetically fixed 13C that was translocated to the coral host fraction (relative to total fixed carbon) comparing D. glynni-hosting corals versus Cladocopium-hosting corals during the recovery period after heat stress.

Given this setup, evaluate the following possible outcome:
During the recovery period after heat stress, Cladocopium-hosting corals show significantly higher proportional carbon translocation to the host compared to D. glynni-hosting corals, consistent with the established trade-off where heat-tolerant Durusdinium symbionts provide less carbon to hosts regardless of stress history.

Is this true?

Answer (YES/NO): YES